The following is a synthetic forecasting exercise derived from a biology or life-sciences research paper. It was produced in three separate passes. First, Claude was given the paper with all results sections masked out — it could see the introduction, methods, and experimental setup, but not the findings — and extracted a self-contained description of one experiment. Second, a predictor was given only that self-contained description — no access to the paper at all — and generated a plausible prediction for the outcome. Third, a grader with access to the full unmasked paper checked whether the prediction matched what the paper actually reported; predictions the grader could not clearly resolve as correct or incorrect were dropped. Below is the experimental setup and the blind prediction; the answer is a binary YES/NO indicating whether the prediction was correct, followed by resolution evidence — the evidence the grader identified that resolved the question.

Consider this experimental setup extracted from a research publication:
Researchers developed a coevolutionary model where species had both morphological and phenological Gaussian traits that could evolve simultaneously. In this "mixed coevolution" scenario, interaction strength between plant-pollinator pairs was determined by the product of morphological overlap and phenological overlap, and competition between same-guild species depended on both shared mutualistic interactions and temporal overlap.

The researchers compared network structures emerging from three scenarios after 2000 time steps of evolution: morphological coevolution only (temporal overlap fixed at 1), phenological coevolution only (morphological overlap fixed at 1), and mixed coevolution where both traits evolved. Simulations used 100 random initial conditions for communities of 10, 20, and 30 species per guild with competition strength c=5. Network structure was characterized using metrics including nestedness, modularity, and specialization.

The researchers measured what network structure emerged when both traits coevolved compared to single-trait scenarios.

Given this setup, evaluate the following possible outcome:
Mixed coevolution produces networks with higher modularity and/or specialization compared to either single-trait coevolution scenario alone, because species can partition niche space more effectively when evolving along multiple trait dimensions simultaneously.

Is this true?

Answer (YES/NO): NO